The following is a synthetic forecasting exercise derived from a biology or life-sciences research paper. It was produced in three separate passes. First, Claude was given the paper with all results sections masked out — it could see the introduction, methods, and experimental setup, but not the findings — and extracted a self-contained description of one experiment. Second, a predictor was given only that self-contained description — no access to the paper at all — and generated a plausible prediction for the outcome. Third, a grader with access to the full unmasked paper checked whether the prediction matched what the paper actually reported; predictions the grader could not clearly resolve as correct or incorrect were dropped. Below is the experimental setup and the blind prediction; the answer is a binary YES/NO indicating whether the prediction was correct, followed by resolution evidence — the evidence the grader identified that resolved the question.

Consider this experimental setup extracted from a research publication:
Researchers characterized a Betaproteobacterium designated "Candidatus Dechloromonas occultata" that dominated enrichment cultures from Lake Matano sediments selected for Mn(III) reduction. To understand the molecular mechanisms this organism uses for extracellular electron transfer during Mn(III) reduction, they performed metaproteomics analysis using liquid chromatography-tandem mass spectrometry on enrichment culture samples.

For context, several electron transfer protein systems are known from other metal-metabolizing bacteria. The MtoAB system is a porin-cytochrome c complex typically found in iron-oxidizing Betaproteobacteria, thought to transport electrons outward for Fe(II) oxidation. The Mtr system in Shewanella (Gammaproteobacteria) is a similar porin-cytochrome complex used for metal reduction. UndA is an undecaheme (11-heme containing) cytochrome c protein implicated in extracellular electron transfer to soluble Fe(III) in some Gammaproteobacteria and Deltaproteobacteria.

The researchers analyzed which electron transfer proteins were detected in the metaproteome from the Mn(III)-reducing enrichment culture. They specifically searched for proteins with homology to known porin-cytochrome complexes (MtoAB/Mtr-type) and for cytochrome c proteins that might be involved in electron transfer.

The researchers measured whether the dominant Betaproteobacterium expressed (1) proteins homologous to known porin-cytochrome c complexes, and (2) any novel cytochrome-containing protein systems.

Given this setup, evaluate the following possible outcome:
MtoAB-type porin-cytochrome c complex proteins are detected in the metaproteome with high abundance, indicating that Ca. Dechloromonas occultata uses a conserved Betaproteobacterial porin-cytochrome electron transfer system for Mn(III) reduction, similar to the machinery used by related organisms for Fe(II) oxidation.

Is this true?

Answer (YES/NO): NO